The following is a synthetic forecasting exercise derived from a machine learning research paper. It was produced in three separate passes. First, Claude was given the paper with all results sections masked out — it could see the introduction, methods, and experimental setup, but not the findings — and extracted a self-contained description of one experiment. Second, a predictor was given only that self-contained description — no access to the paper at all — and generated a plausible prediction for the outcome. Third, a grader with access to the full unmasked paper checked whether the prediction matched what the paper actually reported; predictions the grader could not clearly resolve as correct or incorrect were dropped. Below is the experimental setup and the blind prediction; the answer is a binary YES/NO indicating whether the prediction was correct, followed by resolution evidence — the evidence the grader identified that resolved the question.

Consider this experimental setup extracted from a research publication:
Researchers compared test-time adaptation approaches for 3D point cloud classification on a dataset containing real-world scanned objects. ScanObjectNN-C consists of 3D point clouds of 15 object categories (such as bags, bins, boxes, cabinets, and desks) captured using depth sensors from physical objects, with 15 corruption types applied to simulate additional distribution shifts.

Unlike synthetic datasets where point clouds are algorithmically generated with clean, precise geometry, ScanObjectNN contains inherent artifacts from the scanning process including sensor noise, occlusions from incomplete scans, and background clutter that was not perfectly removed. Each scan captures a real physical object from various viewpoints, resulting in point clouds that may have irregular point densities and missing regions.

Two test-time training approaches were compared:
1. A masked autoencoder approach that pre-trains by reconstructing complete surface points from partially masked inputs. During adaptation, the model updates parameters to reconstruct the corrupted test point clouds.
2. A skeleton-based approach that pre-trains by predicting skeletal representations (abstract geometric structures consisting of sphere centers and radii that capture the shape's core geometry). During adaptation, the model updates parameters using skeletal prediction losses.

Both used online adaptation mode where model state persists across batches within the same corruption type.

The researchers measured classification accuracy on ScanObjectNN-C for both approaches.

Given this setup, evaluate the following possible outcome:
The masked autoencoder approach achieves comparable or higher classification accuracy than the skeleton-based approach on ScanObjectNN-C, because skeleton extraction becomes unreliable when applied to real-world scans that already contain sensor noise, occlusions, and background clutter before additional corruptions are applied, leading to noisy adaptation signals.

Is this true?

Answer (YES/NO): NO